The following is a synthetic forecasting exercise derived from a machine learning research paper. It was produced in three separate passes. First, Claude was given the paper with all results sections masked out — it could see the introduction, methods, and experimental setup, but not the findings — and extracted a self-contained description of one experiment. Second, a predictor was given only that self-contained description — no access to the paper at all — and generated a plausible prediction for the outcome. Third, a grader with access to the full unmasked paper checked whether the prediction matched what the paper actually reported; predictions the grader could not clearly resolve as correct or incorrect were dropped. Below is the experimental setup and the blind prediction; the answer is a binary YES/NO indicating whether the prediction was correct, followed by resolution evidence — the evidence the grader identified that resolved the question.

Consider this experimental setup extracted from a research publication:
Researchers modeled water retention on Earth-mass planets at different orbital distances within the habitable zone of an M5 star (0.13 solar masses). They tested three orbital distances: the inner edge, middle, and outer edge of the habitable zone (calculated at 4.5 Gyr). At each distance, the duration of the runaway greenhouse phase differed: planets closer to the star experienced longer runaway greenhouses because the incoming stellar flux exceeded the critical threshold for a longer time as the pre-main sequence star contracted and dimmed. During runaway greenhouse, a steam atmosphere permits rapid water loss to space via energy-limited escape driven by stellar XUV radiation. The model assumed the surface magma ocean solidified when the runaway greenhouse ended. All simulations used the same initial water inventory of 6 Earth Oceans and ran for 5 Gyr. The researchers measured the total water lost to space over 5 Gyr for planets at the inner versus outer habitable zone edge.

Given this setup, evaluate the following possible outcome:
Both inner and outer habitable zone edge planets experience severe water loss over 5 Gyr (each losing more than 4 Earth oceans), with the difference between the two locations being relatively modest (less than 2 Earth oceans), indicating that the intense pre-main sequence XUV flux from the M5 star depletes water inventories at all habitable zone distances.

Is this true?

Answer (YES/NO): NO